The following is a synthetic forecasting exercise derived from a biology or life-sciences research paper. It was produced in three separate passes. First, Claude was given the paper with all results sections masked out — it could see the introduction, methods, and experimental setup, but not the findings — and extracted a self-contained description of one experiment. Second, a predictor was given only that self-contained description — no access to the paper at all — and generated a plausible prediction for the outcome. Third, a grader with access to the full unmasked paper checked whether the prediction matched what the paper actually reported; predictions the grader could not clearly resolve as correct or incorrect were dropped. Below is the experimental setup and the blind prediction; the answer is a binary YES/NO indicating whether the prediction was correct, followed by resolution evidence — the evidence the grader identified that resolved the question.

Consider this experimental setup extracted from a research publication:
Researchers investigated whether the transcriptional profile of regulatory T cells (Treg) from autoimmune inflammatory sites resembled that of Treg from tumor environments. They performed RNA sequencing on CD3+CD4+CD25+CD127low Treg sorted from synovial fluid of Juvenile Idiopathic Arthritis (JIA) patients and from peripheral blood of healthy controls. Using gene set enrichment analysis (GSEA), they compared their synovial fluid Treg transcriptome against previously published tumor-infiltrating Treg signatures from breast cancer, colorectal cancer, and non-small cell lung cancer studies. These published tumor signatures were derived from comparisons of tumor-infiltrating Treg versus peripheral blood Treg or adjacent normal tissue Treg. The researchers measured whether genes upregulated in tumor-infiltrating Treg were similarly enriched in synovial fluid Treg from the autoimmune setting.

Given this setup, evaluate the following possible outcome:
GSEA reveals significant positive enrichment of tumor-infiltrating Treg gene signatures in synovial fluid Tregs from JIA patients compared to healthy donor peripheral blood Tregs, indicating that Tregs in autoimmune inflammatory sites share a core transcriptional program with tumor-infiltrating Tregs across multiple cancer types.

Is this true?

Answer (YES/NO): YES